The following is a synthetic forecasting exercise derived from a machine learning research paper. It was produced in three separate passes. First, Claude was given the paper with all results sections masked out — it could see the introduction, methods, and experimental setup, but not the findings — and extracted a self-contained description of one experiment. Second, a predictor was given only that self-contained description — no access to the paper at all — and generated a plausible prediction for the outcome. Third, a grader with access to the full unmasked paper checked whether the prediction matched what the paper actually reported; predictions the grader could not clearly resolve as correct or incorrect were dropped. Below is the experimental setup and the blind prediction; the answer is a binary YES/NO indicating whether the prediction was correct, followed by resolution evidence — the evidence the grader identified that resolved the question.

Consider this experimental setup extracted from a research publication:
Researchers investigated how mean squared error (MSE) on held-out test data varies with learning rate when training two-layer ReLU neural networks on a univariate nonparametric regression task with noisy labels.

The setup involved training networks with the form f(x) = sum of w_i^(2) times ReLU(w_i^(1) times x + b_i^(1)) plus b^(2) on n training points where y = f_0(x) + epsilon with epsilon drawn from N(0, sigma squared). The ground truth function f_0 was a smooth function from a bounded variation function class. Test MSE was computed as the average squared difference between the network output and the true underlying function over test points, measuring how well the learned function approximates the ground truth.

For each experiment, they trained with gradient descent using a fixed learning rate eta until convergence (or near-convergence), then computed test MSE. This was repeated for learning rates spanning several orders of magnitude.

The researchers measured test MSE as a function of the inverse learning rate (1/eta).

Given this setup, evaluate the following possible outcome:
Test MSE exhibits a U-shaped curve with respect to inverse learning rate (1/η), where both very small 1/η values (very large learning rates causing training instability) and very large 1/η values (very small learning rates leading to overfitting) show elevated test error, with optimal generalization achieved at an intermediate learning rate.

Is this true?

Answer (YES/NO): YES